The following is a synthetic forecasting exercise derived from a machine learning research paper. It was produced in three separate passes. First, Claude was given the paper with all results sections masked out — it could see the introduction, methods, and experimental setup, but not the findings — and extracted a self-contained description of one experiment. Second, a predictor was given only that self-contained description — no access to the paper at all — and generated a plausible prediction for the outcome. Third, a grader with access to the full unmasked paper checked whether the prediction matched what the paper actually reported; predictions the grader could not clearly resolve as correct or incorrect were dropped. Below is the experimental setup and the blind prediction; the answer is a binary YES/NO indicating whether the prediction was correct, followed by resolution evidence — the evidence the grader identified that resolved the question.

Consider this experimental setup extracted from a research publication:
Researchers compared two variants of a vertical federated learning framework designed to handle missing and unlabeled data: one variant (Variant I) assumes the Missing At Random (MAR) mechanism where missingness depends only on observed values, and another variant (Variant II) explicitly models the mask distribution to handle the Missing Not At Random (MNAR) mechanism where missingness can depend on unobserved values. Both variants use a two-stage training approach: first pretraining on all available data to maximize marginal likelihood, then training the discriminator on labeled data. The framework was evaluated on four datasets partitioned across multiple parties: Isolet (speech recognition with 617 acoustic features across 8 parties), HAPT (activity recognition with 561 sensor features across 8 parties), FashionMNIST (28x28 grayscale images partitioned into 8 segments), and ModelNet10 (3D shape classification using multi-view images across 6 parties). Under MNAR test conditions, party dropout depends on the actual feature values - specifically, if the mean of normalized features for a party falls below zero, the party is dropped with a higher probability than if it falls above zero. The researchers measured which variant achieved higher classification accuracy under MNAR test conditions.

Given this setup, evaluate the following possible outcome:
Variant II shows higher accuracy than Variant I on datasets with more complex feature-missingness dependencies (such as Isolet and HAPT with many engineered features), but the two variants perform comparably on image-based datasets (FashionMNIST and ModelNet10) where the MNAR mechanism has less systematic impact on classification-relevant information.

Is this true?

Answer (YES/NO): NO